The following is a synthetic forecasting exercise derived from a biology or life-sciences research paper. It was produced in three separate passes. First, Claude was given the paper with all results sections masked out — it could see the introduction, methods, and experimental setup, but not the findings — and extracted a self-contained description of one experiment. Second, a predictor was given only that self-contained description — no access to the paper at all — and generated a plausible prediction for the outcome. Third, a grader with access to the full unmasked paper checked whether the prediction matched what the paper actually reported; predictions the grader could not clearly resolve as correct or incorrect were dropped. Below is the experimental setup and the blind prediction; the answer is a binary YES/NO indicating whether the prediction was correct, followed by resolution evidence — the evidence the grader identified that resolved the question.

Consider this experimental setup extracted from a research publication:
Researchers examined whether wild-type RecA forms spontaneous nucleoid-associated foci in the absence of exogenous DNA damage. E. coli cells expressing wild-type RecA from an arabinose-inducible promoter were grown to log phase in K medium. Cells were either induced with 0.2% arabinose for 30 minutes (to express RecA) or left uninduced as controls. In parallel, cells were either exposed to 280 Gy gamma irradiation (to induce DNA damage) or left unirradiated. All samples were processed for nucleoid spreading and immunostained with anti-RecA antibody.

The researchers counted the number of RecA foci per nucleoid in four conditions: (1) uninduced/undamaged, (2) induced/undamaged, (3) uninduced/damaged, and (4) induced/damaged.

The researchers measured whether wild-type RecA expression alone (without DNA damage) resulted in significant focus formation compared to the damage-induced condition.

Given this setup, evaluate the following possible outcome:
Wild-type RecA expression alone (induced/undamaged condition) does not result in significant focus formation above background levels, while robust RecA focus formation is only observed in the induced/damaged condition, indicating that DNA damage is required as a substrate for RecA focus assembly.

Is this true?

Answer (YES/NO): YES